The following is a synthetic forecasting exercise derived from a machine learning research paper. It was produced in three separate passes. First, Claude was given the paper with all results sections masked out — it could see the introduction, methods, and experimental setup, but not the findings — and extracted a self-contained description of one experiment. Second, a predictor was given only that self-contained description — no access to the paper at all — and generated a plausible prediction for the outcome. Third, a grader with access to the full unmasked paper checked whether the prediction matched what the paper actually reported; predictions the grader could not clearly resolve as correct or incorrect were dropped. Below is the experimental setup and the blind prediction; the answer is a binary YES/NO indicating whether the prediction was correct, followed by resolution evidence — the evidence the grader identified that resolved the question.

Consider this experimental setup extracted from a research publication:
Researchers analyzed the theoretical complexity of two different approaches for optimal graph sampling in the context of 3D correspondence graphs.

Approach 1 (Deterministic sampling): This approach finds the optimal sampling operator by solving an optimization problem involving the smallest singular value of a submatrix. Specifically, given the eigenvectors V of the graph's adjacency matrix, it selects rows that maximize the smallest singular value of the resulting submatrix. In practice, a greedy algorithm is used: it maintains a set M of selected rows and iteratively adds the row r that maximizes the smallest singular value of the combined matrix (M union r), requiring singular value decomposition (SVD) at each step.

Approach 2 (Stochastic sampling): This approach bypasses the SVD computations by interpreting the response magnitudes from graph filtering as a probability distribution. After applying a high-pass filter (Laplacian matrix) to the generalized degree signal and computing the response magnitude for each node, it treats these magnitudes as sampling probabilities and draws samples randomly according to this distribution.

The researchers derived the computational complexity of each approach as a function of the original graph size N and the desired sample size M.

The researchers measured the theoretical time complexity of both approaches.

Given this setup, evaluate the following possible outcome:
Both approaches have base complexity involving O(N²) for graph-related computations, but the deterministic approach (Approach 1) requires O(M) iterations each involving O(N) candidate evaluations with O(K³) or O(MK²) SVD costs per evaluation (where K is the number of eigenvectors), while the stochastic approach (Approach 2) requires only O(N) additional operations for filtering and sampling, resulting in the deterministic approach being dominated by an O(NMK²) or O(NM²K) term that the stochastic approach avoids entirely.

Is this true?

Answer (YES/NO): NO